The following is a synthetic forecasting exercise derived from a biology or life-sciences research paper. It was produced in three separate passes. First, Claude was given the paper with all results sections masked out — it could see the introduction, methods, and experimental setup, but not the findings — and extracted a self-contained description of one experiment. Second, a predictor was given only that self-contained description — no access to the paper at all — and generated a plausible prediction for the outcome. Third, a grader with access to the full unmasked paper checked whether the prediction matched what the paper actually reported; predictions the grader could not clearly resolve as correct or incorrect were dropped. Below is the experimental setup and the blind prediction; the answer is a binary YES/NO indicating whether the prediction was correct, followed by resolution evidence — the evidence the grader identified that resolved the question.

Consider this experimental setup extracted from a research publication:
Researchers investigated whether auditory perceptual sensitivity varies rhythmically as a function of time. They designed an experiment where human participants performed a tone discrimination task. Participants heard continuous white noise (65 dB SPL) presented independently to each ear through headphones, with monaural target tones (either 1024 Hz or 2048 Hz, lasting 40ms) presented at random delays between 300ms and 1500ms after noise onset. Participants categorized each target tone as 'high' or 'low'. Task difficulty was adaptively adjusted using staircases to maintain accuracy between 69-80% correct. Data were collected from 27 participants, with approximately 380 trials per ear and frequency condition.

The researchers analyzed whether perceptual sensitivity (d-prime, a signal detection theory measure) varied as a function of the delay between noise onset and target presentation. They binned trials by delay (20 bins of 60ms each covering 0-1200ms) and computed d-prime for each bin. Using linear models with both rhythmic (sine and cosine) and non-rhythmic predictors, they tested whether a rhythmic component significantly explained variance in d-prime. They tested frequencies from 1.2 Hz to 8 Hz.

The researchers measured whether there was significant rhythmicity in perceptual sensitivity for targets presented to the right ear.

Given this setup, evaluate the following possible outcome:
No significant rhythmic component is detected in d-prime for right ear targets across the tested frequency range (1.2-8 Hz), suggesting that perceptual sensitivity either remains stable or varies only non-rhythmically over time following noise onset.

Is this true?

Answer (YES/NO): NO